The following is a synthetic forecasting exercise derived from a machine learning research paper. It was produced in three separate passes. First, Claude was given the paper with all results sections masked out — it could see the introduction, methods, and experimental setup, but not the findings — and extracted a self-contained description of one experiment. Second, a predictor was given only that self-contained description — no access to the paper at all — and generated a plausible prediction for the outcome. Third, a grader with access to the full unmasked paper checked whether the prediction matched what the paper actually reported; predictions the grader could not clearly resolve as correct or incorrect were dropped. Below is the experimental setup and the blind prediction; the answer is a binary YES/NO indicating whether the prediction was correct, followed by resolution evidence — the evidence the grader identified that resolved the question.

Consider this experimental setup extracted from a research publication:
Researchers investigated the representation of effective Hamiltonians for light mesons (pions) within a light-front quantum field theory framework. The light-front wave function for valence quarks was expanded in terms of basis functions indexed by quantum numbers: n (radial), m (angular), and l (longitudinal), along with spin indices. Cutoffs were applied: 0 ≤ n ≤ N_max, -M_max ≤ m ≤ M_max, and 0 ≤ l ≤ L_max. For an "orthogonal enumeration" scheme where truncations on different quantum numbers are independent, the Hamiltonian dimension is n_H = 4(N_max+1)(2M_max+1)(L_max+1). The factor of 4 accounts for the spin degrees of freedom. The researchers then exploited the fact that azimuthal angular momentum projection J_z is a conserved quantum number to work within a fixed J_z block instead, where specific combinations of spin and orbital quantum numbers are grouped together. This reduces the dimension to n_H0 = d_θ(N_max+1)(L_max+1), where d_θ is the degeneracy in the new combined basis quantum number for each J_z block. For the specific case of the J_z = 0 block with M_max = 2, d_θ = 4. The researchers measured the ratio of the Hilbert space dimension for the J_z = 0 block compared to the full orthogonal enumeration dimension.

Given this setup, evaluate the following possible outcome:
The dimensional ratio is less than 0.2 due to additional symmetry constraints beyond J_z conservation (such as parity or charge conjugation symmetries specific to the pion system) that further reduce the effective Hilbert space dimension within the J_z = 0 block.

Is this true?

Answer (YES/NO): NO